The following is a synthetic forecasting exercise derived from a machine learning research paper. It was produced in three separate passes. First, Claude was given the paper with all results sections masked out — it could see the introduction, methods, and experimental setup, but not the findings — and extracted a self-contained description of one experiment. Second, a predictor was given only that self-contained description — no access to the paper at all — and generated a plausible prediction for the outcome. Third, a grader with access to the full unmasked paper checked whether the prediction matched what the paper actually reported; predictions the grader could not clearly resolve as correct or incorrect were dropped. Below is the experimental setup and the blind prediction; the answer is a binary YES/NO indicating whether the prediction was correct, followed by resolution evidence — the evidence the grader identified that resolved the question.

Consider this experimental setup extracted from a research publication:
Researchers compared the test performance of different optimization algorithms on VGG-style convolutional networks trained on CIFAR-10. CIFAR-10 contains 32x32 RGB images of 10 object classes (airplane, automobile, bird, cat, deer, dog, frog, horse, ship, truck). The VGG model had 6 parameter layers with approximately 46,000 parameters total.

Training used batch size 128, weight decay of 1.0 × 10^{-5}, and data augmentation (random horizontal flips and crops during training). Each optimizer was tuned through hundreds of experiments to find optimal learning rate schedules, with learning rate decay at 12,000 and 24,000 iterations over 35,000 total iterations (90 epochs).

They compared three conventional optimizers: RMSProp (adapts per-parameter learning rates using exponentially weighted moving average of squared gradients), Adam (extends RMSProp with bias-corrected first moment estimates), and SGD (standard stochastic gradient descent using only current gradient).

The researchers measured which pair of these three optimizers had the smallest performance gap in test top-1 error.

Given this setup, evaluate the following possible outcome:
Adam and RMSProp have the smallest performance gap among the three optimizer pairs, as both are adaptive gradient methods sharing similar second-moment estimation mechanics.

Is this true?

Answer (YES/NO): YES